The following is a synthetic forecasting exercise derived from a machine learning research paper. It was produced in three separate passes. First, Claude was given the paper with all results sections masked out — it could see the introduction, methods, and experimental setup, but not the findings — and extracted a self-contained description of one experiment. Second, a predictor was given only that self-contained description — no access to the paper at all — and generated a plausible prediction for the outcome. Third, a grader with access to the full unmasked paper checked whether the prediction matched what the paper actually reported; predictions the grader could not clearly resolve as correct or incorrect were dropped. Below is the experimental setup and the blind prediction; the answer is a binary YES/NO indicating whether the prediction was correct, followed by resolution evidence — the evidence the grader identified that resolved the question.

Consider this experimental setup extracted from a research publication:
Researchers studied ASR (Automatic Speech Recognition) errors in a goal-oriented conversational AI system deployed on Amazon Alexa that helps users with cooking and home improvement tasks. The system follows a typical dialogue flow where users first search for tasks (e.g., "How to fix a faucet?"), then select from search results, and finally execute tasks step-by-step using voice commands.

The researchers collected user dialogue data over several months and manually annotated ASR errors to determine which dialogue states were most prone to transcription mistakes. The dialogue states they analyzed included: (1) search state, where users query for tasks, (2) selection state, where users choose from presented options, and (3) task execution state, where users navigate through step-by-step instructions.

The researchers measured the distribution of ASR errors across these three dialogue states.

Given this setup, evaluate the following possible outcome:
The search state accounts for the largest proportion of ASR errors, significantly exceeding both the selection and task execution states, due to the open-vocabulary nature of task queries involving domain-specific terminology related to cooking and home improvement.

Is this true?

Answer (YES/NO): YES